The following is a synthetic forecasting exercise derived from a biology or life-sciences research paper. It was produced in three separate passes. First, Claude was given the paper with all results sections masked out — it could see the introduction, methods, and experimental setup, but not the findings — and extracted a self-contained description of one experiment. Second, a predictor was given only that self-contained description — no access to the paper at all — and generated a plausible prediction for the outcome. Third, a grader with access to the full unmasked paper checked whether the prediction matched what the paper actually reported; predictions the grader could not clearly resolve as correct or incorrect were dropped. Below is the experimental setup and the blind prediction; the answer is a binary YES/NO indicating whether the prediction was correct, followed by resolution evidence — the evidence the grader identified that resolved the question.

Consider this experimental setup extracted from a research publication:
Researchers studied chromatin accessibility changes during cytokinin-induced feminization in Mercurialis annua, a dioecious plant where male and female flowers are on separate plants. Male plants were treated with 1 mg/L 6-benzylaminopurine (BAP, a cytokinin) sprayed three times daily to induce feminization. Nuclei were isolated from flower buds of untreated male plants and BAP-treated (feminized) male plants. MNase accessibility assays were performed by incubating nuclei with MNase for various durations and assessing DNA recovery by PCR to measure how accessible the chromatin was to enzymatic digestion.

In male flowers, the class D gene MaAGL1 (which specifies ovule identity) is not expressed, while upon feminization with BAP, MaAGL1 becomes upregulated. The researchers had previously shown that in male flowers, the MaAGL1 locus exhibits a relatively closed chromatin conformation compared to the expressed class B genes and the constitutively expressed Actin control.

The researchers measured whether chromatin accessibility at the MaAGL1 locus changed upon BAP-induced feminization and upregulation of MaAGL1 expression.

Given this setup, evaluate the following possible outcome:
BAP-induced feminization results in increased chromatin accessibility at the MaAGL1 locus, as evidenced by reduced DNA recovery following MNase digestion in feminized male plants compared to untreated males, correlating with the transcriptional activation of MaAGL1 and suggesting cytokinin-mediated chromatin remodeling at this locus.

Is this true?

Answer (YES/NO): NO